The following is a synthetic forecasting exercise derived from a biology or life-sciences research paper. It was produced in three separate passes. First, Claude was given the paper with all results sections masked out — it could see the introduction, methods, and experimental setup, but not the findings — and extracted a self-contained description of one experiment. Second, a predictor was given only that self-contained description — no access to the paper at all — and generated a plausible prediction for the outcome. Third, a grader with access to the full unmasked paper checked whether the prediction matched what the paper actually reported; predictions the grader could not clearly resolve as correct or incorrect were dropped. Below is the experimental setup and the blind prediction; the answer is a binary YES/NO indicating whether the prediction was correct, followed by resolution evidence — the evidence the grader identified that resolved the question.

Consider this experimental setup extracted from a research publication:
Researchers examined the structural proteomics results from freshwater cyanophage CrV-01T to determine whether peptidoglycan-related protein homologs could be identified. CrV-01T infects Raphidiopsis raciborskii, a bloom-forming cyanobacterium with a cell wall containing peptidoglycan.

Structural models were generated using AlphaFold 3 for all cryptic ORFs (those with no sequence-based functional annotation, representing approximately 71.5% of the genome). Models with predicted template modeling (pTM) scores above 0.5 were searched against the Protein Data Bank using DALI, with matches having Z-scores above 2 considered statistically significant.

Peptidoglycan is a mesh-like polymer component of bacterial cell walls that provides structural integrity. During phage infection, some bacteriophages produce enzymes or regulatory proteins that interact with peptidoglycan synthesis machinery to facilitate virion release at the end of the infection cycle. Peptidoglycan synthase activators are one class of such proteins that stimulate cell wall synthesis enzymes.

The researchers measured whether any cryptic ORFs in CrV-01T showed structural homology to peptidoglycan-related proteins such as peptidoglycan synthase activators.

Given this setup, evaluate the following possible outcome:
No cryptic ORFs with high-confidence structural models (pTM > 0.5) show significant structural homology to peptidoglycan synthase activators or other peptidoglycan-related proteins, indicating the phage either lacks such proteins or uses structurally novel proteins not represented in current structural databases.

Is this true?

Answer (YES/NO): NO